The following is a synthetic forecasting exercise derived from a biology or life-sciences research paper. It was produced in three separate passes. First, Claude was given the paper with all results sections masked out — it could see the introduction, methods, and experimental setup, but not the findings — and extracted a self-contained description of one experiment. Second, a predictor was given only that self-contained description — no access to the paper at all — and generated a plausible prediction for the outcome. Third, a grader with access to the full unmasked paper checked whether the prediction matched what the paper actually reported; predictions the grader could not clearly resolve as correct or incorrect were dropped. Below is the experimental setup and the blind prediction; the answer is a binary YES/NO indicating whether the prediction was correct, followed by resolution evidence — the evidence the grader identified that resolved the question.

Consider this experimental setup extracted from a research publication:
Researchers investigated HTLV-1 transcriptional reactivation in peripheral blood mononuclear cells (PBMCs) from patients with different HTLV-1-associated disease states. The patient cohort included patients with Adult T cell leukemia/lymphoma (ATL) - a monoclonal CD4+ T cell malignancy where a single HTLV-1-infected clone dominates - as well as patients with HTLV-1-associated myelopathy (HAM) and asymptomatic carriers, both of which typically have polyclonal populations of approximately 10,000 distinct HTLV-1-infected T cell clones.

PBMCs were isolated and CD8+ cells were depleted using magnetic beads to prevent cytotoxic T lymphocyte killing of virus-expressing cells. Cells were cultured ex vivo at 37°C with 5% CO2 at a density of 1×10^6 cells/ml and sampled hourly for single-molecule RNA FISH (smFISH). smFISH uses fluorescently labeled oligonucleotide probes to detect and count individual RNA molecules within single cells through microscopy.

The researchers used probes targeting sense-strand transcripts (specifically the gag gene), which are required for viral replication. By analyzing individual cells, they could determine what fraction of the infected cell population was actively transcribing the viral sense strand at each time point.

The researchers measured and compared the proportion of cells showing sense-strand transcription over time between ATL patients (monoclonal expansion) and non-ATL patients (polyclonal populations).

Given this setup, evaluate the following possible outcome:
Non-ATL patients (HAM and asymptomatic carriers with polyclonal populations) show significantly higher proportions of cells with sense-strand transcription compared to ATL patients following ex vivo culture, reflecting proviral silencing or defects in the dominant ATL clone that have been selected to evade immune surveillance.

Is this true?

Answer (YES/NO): NO